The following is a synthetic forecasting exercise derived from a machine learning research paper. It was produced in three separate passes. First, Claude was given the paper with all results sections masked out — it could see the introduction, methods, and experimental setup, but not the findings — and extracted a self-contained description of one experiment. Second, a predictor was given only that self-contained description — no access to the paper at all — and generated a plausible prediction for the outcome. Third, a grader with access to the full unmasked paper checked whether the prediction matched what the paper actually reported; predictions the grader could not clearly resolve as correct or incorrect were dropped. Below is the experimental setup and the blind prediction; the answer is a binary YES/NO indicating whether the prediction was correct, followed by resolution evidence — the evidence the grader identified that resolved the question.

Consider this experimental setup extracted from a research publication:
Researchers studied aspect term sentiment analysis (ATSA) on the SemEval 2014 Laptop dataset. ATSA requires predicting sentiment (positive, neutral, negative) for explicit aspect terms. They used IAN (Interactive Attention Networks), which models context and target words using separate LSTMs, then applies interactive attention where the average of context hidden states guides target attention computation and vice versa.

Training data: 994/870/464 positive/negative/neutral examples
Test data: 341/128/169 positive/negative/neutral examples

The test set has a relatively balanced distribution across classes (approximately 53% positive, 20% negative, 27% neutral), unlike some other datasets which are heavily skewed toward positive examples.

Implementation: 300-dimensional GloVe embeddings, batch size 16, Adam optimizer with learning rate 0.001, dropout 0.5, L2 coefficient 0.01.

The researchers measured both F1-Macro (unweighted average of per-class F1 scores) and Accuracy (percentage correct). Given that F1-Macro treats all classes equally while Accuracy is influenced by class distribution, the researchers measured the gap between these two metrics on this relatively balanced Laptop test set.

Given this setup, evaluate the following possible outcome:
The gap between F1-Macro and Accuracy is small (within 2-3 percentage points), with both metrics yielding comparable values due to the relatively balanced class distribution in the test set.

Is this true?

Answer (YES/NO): NO